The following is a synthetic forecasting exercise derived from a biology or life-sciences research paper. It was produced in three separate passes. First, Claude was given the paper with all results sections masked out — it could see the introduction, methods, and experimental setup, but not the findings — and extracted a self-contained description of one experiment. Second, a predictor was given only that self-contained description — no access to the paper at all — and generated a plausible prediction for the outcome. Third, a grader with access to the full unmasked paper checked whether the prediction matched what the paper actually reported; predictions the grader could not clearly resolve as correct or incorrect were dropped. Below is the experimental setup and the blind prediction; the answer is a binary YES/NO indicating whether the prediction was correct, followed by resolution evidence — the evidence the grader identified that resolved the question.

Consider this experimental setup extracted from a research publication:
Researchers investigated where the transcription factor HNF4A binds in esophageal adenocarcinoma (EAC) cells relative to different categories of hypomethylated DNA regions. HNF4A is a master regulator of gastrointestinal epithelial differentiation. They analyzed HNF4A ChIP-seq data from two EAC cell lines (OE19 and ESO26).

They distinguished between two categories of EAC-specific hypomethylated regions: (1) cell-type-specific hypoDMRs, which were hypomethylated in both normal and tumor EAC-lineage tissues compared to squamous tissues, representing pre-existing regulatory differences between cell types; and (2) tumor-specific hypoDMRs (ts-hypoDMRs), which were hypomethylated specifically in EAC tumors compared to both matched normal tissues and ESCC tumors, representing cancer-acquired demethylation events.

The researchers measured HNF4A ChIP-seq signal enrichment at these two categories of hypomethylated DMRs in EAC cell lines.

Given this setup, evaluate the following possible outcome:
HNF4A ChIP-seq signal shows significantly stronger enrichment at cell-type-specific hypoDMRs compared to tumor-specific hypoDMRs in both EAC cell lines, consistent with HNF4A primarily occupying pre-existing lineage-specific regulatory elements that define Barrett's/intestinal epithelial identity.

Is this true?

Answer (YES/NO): NO